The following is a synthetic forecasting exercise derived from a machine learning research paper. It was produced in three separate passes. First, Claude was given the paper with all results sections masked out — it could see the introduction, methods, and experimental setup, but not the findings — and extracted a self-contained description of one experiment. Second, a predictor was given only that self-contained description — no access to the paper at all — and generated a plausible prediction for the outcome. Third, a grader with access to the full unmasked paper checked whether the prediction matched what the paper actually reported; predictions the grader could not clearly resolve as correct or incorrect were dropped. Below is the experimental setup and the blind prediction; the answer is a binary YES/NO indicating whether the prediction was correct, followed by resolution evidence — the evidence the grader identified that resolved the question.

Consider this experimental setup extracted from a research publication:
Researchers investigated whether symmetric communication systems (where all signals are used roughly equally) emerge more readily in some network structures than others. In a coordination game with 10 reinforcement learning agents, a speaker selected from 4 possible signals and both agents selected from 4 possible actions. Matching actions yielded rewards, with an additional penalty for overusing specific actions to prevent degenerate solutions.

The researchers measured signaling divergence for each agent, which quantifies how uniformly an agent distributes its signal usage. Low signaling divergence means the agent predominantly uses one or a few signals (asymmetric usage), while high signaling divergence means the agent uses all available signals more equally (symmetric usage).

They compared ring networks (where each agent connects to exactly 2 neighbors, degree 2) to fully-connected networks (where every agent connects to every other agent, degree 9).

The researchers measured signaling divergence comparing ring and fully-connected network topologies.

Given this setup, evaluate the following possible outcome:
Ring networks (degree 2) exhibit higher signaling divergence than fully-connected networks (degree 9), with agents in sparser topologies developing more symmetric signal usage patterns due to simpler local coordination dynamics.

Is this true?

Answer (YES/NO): NO